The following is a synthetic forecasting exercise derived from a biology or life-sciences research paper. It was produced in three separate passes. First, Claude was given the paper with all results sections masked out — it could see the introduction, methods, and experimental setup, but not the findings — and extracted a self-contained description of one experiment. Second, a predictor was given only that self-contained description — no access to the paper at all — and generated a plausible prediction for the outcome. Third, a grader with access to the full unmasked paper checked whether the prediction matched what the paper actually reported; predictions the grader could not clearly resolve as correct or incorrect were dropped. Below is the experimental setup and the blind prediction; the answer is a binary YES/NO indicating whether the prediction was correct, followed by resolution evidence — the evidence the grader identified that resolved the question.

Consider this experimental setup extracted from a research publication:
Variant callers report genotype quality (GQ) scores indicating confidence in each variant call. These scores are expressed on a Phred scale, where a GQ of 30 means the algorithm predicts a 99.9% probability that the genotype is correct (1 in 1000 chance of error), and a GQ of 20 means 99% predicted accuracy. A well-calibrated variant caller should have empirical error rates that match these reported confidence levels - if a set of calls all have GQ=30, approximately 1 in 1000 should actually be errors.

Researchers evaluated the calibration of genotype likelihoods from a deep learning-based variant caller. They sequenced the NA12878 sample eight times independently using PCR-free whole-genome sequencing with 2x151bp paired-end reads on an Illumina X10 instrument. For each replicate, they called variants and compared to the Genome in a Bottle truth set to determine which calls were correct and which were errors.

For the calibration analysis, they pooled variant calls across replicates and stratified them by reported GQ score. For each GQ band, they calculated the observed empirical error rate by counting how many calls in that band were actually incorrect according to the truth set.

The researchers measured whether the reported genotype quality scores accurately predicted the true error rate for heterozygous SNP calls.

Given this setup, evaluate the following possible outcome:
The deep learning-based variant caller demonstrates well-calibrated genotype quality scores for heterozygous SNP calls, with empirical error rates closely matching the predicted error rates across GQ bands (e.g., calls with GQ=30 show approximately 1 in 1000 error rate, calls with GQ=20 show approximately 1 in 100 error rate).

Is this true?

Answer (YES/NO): YES